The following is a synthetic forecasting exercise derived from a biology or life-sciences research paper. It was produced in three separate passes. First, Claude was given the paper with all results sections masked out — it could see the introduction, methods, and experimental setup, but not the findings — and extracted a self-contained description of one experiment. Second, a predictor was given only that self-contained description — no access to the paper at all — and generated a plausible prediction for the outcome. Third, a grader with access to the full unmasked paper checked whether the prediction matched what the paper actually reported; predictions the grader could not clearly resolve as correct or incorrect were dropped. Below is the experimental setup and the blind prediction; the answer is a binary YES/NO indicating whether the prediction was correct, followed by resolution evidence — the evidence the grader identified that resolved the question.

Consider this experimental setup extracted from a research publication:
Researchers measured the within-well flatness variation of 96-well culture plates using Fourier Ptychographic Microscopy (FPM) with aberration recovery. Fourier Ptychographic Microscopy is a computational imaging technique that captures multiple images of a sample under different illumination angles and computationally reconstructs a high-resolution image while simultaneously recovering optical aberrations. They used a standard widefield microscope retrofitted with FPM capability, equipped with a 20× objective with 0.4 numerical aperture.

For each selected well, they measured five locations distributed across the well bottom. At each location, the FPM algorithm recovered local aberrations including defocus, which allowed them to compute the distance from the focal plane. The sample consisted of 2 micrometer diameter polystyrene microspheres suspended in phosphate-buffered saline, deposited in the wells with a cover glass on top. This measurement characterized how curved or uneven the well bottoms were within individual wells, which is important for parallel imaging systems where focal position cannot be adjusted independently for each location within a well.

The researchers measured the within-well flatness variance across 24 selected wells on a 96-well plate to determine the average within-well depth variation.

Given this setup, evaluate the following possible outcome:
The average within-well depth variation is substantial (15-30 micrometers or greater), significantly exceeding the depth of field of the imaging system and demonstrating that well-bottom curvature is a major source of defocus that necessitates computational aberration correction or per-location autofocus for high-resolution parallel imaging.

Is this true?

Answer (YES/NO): NO